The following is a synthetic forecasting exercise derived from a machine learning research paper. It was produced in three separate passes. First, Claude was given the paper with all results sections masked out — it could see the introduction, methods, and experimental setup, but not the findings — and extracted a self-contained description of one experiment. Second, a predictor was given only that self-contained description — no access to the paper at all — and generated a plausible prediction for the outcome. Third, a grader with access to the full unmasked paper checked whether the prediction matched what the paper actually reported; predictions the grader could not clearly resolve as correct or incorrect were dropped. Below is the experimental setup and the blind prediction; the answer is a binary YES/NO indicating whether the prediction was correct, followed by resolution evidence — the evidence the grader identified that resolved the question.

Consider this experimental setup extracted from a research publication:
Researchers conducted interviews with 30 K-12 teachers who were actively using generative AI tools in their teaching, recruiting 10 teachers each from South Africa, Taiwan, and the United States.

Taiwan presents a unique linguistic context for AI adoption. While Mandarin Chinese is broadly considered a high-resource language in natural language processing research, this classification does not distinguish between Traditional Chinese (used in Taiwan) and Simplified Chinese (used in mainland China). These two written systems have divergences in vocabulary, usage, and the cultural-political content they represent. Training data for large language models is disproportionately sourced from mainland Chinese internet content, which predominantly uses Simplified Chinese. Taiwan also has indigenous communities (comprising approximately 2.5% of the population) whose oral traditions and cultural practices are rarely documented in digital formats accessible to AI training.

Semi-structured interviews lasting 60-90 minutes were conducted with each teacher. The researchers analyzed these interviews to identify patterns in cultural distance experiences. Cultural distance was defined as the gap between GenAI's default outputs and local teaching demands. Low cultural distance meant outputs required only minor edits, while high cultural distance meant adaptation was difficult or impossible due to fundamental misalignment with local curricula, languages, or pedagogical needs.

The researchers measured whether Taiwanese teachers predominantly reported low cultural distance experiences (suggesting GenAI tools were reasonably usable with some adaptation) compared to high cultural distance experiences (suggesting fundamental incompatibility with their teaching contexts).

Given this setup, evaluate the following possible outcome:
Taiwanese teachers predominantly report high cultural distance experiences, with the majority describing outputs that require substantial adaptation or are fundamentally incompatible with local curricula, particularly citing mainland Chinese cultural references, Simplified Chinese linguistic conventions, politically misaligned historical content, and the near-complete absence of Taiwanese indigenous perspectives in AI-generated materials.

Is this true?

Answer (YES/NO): NO